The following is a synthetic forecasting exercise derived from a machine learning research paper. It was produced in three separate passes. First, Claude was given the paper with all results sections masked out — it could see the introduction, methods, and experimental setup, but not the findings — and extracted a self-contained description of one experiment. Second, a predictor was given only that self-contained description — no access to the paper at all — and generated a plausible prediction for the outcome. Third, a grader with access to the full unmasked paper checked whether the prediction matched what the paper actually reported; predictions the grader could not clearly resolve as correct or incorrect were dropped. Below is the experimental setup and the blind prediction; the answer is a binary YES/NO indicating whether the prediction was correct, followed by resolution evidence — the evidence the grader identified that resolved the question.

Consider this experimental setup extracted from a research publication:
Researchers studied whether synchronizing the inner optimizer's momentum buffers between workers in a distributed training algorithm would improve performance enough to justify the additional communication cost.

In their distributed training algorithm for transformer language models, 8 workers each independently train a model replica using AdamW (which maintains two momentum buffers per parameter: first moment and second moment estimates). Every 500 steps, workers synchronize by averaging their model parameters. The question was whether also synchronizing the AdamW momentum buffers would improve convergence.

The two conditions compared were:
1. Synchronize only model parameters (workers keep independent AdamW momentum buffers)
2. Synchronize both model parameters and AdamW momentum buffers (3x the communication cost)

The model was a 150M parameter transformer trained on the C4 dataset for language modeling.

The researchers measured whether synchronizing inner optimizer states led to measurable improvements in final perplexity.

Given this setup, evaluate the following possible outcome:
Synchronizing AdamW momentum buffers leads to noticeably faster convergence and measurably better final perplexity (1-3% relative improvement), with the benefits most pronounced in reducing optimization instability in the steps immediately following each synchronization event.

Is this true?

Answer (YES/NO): NO